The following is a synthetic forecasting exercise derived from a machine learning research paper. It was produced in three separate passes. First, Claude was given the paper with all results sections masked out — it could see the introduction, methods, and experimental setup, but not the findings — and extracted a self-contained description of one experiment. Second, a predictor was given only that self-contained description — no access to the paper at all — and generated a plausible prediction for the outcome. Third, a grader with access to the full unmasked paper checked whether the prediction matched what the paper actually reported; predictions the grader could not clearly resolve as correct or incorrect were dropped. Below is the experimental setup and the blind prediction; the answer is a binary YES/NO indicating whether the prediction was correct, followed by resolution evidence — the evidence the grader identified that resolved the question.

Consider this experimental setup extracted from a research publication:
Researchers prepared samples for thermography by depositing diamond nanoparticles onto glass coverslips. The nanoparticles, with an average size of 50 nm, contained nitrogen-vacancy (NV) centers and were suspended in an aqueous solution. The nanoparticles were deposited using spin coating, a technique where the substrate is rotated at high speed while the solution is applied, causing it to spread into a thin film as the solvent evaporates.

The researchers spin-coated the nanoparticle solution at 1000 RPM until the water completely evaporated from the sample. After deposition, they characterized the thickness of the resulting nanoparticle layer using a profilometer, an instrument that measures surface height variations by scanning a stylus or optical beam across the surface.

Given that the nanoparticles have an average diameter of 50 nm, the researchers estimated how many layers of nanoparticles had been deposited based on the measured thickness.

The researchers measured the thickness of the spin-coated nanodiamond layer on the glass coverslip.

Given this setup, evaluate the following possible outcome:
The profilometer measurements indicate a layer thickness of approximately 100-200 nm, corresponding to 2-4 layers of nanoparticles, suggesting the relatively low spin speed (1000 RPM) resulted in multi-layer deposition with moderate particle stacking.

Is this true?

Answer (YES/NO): NO